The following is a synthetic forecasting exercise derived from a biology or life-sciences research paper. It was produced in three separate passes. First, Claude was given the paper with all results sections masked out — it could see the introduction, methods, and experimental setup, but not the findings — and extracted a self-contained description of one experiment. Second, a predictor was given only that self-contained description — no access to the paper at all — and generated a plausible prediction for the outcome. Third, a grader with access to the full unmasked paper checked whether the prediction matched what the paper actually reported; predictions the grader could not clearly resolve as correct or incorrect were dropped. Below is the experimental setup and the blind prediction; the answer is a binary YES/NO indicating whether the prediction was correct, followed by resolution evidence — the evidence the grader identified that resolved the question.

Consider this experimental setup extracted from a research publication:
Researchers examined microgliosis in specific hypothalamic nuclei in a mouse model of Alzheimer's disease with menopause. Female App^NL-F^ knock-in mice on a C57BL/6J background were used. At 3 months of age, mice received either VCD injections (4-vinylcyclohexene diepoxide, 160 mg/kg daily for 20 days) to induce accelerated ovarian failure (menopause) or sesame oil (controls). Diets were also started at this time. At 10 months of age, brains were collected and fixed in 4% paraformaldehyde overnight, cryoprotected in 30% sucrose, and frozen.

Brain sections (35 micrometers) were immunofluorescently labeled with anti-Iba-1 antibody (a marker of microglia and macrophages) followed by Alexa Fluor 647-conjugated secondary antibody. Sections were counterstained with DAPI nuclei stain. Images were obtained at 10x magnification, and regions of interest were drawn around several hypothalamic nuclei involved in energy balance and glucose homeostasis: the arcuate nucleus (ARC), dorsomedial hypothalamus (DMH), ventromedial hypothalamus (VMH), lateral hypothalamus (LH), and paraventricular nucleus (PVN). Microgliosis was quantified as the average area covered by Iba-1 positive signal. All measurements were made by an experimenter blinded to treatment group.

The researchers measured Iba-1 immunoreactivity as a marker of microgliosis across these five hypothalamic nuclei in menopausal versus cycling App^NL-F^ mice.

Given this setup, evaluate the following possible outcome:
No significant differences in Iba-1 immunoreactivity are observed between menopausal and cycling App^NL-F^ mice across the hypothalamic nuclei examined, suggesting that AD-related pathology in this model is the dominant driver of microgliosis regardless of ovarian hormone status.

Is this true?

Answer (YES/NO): NO